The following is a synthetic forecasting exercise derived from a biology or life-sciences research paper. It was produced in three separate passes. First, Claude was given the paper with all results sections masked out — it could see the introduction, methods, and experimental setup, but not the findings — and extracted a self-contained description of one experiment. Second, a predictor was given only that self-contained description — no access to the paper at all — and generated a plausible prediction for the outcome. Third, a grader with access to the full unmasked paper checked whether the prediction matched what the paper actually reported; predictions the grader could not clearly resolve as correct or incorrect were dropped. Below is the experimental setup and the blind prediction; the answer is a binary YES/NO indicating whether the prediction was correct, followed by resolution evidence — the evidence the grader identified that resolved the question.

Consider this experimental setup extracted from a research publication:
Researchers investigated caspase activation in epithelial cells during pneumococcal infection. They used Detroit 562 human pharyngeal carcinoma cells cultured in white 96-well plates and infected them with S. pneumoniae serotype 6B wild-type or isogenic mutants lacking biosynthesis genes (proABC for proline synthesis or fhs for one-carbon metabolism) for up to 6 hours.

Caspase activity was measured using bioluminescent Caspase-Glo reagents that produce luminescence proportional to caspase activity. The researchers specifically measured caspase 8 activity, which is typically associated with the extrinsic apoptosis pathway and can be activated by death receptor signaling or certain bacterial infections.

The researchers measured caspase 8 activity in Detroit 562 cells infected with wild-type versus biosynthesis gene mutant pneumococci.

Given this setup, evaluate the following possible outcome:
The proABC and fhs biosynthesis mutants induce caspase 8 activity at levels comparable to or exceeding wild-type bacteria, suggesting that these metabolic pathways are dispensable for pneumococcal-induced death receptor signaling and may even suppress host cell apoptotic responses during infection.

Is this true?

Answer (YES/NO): NO